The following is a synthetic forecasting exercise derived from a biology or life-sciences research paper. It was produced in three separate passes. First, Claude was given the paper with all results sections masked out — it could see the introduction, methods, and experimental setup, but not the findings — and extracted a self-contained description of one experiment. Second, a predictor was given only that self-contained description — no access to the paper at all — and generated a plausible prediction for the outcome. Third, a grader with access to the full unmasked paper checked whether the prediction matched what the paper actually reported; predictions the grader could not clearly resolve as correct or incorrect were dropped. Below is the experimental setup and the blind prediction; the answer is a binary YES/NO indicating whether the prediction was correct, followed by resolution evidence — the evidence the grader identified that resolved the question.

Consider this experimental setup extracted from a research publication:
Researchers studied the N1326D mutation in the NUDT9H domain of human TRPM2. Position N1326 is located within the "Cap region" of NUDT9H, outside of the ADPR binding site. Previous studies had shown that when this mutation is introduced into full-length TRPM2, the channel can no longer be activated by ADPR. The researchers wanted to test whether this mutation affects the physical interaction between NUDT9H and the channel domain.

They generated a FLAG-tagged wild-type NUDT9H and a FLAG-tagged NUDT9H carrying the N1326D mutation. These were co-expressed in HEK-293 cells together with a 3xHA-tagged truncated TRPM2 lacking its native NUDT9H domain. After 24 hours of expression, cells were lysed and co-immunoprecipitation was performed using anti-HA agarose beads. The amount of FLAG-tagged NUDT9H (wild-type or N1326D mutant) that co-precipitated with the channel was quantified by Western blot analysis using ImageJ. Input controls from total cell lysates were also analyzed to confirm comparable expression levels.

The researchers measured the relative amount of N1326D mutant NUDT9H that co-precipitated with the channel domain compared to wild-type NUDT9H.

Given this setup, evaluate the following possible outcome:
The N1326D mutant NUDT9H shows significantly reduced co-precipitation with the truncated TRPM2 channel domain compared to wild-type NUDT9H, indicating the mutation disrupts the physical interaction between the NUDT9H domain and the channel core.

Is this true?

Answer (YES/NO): YES